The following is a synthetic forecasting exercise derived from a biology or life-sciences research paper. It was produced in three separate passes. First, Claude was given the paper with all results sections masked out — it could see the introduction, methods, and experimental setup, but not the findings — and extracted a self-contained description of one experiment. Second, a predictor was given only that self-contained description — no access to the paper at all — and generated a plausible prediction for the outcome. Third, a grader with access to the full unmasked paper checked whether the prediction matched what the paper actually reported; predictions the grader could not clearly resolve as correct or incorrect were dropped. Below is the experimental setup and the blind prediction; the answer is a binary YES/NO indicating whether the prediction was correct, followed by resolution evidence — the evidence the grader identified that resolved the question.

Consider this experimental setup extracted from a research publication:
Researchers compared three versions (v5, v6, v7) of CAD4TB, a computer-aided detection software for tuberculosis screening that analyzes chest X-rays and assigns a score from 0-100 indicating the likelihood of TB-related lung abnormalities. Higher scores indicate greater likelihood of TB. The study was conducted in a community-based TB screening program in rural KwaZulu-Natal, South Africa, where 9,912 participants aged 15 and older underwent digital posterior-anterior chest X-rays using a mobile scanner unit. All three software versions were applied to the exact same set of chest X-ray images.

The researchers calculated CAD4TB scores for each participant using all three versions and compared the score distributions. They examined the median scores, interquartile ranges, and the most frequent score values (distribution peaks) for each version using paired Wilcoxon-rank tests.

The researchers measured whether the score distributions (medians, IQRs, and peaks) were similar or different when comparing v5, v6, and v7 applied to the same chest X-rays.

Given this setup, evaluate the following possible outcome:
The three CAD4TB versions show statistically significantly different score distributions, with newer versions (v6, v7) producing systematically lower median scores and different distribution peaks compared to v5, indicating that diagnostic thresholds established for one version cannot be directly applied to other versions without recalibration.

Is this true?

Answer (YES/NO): NO